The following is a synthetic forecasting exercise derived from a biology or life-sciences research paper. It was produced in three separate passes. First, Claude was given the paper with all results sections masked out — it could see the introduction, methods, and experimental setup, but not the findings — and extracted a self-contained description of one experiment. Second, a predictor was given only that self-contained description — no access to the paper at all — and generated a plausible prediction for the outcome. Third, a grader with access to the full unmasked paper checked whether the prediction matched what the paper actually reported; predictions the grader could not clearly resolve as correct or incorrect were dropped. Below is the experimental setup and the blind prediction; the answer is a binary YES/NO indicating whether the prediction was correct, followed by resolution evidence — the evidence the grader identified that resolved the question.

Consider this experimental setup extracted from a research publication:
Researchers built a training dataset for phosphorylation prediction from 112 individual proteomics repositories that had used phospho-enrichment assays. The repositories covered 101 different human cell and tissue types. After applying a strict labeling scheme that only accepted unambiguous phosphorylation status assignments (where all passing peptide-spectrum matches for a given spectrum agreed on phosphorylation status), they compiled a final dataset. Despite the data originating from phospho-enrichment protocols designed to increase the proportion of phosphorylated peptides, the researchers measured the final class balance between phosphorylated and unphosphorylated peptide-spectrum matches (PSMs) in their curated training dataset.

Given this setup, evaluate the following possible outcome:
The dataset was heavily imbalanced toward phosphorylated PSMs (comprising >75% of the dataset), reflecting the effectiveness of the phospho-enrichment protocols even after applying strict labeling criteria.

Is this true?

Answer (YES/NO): NO